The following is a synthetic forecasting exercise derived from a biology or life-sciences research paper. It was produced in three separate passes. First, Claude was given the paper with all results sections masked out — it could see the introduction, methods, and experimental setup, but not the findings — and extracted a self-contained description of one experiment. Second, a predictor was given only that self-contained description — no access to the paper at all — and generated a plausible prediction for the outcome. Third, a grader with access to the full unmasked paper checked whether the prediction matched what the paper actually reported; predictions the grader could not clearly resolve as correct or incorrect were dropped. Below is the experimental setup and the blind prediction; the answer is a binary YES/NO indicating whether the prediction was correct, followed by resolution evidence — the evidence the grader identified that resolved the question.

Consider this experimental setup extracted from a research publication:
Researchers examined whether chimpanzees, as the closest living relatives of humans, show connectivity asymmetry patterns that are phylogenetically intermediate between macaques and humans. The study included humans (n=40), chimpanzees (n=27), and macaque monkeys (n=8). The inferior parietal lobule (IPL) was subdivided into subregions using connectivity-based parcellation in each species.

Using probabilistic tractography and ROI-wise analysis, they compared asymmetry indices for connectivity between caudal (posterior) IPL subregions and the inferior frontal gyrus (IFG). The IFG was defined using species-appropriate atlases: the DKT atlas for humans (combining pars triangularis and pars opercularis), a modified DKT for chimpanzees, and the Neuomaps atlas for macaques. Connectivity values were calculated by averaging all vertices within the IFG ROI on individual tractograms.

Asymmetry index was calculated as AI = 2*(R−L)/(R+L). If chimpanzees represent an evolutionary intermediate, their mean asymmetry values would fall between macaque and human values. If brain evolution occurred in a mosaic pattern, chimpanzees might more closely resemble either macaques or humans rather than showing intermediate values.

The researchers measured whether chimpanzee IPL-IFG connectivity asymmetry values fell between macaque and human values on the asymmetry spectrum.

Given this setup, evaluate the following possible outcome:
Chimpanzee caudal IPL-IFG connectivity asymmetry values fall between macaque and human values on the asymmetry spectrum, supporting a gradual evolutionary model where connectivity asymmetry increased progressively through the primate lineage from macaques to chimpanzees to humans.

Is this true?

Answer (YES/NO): NO